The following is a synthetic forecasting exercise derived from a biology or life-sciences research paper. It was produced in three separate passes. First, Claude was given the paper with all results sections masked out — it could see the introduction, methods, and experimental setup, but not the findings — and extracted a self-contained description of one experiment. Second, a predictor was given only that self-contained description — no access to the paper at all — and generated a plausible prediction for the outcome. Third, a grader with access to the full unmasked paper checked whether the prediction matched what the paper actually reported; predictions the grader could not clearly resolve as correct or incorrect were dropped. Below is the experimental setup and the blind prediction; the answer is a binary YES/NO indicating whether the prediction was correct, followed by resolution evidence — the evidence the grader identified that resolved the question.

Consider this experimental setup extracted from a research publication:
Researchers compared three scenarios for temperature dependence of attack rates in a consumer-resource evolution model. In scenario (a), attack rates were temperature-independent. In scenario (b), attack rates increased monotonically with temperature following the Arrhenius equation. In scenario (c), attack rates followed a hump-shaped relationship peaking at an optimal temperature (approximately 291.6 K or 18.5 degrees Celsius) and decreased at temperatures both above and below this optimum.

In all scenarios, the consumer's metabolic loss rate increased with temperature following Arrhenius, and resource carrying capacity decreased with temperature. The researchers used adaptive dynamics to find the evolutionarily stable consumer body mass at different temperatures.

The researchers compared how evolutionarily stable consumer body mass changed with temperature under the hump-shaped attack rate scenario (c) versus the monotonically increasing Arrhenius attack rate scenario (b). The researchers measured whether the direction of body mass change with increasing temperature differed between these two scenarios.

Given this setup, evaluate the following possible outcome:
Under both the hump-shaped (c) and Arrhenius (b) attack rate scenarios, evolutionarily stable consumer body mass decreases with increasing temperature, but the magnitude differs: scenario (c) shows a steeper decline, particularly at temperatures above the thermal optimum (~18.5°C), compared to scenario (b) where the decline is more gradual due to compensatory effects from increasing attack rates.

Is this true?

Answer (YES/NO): NO